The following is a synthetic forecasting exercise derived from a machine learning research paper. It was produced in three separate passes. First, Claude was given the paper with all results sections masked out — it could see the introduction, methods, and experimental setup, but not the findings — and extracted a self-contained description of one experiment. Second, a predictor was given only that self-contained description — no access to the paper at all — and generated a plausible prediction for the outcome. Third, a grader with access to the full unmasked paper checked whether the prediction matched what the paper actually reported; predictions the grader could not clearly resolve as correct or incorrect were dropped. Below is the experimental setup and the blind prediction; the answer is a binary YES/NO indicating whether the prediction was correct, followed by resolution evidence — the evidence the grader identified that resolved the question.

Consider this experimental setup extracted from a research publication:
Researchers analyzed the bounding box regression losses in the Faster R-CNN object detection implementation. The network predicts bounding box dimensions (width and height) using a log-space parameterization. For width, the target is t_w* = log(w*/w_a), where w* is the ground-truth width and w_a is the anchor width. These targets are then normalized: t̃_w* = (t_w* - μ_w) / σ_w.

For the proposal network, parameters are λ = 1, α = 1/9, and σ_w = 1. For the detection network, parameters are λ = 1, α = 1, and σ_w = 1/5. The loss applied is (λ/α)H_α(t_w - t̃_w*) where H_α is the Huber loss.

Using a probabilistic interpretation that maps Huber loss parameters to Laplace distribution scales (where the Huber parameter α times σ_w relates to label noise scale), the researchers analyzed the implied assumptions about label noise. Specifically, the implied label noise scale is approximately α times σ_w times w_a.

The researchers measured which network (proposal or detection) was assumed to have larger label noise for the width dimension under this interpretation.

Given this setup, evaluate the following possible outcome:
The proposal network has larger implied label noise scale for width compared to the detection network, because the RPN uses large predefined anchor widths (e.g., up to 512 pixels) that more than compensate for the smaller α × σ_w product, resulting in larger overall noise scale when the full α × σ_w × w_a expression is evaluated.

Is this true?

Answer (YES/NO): NO